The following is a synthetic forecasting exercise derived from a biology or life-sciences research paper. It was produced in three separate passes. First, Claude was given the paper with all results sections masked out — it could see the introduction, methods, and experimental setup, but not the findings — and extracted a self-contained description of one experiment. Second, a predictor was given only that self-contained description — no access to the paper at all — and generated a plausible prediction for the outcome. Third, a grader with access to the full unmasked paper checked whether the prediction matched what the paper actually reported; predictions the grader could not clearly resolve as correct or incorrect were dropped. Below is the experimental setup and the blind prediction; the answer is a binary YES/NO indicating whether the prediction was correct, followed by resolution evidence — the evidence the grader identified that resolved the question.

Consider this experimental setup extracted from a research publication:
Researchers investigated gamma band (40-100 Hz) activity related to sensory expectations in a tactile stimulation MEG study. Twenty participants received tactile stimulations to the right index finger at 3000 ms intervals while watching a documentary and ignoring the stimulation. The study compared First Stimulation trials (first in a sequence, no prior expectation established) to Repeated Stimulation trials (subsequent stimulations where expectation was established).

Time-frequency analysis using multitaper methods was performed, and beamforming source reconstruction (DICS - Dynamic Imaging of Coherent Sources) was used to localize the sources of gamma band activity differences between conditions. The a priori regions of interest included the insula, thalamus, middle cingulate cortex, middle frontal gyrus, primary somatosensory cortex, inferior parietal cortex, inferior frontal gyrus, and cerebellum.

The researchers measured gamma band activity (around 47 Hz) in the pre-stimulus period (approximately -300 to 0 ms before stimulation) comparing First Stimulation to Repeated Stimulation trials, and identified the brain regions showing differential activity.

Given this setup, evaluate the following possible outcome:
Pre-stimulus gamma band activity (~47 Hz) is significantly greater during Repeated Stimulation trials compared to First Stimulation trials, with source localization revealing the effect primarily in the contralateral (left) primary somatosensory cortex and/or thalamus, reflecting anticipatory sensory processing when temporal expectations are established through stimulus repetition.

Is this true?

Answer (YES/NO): NO